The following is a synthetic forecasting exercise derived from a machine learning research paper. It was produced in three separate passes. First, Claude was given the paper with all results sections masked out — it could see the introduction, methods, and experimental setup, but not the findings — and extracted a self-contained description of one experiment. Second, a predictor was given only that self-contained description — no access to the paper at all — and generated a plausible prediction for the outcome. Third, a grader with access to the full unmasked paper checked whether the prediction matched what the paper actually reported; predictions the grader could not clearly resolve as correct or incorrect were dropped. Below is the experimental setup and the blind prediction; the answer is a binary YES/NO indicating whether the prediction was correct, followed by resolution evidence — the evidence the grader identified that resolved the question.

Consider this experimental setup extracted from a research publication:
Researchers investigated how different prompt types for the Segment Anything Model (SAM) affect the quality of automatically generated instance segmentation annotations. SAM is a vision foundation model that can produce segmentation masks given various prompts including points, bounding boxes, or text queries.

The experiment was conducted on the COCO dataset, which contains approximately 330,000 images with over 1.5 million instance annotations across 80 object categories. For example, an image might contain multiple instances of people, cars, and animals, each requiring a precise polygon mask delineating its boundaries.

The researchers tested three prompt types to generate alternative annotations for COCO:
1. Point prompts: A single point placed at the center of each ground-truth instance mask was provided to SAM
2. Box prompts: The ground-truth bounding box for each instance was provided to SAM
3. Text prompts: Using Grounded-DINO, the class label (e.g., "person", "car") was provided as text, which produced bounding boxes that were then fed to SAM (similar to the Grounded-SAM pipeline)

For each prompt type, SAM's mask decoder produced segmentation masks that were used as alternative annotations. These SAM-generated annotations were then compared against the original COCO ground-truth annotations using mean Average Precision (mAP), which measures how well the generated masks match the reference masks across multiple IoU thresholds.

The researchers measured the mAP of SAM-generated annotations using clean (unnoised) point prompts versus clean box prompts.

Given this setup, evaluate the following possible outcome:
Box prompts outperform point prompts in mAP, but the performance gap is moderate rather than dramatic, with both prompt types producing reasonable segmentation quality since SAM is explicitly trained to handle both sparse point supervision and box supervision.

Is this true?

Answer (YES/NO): NO